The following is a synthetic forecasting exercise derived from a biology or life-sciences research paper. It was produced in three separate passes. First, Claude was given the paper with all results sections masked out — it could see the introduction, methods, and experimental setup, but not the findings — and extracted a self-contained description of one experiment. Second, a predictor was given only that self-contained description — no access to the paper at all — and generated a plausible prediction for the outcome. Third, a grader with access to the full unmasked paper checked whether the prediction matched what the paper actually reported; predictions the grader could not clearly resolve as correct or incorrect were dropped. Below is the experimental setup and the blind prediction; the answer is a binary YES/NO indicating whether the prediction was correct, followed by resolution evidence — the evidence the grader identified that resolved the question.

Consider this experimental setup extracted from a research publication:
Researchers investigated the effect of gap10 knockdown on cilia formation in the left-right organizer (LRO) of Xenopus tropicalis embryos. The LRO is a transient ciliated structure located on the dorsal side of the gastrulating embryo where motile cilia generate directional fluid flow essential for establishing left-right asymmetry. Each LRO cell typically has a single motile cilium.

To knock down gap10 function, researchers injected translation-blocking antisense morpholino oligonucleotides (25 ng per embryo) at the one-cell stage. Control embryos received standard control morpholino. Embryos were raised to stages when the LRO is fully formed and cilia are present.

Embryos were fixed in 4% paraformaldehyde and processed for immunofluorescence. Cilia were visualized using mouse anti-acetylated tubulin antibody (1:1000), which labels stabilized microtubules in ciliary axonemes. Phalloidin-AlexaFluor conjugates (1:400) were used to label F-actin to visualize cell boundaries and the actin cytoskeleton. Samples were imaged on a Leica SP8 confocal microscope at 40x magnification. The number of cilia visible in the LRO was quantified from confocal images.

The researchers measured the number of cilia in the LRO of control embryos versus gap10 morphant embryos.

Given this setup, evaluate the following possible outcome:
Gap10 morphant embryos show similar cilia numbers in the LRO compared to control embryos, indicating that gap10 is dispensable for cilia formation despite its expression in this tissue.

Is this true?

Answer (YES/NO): NO